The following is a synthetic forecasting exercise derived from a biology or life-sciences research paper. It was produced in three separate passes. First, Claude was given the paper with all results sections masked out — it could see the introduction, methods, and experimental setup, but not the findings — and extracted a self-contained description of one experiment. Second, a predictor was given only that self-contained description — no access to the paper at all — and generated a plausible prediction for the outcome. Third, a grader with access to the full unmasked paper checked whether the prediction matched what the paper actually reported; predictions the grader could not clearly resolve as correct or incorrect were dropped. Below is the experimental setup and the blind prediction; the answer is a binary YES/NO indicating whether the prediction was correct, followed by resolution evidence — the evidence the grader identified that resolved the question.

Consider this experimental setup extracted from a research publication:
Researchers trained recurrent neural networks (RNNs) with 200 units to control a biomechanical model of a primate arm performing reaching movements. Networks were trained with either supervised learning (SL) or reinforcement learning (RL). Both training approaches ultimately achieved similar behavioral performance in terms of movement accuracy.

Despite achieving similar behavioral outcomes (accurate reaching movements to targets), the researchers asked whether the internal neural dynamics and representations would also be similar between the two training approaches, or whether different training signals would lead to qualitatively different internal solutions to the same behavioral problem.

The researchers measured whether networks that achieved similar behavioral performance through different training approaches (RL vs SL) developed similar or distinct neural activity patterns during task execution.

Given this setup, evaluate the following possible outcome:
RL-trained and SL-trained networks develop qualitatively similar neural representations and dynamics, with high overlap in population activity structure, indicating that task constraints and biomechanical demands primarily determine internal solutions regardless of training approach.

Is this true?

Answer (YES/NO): NO